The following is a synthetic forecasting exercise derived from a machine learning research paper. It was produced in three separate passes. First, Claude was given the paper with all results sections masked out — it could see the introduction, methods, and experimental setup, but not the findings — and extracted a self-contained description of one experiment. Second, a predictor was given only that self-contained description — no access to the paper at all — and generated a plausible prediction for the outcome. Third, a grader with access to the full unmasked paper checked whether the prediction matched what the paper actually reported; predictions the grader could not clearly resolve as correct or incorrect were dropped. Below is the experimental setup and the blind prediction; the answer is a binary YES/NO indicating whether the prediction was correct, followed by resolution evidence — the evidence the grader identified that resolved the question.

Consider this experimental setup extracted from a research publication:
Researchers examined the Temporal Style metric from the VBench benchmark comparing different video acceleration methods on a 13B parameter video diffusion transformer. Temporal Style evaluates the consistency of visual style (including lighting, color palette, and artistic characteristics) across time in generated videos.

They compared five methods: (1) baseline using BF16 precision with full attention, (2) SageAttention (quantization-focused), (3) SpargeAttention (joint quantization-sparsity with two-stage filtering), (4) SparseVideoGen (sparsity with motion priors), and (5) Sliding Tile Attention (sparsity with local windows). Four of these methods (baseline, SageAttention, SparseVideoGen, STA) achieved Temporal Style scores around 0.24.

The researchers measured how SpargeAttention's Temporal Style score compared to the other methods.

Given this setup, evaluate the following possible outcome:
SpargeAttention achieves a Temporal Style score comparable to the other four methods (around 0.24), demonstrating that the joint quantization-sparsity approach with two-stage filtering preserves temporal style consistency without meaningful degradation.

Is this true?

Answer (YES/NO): NO